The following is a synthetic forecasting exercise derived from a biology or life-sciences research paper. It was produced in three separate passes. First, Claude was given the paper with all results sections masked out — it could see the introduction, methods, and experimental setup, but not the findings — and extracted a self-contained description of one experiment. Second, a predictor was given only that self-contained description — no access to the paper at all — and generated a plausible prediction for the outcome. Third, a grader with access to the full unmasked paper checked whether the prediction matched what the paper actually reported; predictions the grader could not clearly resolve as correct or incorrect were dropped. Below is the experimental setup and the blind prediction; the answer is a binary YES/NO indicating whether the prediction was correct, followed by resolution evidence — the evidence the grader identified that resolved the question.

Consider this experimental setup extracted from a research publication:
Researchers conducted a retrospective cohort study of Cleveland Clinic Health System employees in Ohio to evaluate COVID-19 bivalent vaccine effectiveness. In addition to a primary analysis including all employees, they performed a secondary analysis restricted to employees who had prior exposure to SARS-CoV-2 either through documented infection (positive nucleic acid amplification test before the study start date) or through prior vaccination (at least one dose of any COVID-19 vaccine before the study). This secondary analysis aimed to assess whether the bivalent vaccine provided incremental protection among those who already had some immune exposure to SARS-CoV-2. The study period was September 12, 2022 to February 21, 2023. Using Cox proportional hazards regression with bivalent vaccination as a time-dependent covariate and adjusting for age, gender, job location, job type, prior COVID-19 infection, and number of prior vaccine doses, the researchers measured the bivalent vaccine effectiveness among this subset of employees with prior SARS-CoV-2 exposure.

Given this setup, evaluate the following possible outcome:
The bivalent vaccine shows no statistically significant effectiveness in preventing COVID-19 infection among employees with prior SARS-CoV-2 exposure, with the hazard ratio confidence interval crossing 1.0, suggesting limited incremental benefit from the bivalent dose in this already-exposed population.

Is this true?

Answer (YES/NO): NO